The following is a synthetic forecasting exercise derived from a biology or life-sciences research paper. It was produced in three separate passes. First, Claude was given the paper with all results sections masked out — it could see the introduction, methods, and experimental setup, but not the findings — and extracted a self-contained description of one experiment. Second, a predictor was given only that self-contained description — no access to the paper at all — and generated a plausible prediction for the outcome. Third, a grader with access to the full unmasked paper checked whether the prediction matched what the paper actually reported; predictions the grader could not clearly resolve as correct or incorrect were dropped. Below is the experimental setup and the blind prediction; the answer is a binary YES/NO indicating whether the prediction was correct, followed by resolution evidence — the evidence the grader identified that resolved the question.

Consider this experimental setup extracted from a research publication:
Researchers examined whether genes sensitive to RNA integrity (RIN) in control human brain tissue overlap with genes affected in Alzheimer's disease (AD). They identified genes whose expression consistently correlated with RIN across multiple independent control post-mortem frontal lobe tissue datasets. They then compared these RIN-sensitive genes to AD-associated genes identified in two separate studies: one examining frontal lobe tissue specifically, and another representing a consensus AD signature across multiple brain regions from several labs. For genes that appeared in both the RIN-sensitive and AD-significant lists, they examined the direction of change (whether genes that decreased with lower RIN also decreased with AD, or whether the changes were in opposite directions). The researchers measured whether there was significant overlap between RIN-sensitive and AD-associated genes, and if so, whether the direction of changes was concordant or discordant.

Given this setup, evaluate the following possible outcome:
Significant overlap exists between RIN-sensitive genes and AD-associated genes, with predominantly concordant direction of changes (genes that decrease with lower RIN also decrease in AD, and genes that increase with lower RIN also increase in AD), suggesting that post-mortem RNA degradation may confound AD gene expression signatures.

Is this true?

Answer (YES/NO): NO